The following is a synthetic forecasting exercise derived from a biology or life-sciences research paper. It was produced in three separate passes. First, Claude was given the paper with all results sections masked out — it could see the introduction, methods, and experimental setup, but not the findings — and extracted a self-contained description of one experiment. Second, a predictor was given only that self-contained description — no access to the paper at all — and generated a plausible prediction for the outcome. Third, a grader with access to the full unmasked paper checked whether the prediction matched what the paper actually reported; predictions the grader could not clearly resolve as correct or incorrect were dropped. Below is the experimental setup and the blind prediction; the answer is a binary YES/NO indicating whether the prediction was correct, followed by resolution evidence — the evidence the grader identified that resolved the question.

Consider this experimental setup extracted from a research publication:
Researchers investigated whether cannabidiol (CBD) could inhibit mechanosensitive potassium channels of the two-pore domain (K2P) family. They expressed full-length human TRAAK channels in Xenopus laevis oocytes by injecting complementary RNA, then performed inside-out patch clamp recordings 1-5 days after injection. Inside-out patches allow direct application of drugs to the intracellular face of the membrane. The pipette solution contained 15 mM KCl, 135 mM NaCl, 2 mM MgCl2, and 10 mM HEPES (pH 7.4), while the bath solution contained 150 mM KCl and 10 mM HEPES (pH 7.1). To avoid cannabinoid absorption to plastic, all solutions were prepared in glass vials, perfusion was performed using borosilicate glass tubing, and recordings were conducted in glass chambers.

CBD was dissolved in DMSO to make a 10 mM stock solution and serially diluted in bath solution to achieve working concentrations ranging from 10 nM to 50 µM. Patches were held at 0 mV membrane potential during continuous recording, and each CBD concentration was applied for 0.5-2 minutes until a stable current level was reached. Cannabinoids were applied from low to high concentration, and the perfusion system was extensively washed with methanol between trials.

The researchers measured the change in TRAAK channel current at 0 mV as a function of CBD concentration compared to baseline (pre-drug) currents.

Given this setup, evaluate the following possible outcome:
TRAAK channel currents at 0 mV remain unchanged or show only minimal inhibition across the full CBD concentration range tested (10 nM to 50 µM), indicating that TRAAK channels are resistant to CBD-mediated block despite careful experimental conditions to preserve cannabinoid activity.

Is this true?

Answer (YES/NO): NO